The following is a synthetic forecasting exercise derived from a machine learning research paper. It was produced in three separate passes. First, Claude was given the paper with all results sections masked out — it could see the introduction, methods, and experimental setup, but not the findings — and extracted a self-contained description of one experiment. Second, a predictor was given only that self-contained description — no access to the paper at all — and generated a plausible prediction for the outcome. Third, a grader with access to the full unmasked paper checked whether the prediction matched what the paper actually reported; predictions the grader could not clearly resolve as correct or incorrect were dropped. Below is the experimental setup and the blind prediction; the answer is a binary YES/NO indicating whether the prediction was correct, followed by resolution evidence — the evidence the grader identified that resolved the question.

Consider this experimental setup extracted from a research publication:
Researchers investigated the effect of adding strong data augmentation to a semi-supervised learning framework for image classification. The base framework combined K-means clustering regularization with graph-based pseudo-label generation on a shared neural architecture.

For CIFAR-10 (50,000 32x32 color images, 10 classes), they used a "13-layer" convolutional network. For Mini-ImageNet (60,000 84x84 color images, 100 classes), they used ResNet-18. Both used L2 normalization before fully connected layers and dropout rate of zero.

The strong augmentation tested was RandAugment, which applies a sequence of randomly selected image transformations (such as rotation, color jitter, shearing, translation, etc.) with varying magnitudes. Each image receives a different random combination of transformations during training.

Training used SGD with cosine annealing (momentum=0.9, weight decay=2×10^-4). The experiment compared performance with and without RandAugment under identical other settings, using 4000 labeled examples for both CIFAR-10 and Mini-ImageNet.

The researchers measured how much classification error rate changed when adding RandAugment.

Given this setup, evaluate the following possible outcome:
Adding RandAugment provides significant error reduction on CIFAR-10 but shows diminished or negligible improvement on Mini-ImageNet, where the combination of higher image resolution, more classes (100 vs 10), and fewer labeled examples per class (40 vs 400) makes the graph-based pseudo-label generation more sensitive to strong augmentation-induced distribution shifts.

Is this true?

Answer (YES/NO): NO